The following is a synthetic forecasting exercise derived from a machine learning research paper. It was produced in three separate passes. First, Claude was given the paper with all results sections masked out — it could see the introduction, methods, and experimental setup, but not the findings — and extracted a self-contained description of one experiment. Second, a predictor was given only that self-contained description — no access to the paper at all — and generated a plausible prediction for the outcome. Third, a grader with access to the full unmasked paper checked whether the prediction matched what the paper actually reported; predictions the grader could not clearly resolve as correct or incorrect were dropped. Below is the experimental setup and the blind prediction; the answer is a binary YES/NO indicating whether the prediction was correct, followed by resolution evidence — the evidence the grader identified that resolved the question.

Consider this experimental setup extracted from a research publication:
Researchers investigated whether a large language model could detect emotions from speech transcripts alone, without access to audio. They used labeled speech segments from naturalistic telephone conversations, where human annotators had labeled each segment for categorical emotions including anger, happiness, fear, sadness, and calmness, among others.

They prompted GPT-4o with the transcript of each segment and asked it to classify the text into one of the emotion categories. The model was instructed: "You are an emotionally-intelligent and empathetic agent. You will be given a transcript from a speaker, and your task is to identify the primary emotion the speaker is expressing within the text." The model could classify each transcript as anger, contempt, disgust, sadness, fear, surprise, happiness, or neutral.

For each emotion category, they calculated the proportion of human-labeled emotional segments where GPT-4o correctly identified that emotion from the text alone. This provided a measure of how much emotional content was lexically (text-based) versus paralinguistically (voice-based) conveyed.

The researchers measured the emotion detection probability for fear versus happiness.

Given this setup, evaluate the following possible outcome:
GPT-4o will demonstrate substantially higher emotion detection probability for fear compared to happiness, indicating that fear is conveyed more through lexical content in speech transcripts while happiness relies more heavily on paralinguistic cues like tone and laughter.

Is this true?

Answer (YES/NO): YES